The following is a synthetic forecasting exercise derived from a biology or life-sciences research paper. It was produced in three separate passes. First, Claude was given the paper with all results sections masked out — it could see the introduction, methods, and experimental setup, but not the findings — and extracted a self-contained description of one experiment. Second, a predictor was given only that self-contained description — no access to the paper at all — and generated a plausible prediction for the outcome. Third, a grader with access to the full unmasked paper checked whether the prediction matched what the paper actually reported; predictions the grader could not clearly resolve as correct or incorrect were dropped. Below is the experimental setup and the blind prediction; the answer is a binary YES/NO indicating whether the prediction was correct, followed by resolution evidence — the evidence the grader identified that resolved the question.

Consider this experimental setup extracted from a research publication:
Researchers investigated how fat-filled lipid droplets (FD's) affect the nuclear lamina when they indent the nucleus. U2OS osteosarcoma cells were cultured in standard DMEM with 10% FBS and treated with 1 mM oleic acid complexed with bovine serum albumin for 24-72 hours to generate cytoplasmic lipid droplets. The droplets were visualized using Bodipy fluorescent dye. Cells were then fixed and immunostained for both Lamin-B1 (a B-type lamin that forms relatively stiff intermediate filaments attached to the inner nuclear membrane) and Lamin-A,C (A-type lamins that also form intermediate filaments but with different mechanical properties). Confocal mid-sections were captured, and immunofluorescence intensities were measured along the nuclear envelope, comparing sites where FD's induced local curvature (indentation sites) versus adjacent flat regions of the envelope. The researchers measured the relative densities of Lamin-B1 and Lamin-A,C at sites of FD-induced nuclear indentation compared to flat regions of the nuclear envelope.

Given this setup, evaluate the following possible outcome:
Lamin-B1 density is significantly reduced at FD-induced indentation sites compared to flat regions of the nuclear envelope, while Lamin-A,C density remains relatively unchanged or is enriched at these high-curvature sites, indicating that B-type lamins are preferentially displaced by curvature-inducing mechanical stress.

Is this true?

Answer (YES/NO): YES